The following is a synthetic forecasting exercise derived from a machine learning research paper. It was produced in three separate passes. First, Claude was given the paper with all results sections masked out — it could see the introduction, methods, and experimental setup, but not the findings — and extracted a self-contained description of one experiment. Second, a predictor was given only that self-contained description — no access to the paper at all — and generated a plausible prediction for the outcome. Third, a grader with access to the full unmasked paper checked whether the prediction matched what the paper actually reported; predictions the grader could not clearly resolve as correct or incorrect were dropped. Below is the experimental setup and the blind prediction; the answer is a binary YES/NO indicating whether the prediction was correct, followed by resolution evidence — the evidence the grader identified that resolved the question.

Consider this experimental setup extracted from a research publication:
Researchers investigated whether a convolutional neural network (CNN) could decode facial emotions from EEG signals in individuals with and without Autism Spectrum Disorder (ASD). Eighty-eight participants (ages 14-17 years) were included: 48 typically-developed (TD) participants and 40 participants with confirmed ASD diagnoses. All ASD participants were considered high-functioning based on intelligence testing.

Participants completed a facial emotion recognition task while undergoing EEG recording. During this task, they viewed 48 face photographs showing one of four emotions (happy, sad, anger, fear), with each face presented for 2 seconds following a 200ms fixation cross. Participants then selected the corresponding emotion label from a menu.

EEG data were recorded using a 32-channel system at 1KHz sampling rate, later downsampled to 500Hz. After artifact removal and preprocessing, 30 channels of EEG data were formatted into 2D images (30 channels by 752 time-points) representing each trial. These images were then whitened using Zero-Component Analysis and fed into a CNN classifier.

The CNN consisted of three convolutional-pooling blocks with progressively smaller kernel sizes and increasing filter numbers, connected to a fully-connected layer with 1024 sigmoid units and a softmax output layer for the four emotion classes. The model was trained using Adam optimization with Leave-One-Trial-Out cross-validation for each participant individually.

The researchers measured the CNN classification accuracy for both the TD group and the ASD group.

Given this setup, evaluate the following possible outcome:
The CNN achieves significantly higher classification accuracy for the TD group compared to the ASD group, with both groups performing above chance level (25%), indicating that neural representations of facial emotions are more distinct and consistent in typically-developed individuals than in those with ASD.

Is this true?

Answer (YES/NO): NO